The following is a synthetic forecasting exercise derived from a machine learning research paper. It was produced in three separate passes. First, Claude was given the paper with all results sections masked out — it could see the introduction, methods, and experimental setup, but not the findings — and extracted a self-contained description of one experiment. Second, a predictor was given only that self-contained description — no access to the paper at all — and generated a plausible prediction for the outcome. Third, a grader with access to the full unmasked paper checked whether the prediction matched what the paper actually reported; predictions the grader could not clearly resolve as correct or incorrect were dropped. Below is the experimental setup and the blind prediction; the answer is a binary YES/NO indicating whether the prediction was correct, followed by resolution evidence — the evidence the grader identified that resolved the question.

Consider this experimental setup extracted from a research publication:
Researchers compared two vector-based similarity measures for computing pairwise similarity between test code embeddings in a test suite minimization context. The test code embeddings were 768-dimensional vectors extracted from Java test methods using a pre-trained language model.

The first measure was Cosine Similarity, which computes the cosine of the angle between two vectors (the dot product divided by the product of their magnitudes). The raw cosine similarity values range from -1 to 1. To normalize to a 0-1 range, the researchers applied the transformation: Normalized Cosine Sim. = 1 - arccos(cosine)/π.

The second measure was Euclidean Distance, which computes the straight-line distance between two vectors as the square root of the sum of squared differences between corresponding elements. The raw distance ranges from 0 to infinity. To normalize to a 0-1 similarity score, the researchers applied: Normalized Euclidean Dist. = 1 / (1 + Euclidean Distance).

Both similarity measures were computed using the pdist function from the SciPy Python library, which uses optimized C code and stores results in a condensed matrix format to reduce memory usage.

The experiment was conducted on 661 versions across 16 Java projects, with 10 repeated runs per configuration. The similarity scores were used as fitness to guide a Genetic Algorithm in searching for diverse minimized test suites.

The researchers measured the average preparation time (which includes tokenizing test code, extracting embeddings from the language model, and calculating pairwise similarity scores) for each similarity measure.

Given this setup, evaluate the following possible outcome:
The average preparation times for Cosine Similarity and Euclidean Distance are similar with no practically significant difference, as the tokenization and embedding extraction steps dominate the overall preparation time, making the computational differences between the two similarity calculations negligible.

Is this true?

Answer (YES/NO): YES